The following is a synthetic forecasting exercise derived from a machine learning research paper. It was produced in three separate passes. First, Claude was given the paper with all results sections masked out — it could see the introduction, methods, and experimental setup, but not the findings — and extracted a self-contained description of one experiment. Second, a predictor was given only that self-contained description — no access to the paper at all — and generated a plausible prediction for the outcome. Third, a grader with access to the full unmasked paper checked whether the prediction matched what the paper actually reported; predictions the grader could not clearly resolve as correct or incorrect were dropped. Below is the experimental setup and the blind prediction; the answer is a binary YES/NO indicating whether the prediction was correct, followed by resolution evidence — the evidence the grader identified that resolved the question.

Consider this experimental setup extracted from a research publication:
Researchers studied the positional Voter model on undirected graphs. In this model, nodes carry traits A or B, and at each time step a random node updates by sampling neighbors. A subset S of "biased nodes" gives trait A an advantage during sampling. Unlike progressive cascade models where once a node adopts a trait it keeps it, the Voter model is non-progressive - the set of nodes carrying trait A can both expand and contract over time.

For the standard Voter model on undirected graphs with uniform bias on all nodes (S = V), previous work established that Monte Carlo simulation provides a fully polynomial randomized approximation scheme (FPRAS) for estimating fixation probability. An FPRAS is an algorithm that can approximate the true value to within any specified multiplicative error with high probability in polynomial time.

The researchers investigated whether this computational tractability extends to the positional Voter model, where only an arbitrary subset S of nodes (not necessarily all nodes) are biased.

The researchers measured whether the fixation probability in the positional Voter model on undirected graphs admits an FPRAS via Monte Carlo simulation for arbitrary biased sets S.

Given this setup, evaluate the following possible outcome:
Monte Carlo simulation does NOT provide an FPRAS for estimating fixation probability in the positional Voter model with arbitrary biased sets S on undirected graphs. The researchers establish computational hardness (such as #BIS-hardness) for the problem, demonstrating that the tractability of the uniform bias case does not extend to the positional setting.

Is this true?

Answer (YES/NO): NO